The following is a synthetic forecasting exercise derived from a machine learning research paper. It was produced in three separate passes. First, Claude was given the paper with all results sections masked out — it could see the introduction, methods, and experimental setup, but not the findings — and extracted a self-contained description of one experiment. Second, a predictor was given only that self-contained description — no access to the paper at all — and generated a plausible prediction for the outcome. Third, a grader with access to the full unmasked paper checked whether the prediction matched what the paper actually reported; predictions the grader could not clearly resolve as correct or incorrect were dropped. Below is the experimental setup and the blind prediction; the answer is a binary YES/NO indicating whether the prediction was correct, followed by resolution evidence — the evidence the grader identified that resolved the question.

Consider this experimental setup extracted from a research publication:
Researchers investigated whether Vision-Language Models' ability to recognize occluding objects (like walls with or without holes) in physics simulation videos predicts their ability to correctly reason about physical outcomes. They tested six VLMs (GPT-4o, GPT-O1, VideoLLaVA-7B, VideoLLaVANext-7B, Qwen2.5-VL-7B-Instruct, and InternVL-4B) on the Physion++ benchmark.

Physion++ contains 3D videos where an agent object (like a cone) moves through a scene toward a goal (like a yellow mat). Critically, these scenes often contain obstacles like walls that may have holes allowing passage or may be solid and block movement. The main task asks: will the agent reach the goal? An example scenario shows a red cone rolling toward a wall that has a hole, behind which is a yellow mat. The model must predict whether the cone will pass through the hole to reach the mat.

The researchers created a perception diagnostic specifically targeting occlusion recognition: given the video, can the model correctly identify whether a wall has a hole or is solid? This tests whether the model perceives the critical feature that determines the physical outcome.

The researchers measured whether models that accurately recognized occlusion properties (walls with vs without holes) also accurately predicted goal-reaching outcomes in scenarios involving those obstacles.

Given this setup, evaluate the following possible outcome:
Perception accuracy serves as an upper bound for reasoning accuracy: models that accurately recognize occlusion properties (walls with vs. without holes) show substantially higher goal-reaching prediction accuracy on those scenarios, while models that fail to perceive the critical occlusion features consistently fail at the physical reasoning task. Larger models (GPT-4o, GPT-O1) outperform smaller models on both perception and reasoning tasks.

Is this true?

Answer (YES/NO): NO